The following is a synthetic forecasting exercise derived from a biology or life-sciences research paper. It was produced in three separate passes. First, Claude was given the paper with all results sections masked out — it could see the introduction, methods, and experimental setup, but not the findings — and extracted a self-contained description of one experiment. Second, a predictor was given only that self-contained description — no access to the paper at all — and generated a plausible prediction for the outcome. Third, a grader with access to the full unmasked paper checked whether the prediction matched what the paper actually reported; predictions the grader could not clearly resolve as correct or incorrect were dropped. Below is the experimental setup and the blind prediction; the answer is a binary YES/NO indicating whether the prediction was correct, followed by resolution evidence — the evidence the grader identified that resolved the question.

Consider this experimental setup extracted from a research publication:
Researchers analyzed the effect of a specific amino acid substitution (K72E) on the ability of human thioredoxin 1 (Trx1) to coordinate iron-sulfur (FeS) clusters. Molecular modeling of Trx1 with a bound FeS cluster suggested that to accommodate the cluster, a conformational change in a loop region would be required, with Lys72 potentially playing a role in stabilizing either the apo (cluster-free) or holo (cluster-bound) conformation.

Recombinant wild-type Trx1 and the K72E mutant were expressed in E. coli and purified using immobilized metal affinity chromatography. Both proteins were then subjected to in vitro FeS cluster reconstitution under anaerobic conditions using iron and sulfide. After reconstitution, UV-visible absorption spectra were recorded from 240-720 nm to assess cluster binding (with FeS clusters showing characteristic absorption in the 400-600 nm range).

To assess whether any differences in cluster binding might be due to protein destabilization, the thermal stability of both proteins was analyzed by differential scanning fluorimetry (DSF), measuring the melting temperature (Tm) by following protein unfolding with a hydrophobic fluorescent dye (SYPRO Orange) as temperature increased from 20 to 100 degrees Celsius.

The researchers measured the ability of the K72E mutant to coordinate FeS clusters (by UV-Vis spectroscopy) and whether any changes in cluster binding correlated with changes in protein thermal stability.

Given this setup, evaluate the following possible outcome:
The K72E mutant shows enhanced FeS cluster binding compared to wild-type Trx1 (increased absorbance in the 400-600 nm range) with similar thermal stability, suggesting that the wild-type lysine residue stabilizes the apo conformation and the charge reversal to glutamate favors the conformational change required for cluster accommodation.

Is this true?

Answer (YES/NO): NO